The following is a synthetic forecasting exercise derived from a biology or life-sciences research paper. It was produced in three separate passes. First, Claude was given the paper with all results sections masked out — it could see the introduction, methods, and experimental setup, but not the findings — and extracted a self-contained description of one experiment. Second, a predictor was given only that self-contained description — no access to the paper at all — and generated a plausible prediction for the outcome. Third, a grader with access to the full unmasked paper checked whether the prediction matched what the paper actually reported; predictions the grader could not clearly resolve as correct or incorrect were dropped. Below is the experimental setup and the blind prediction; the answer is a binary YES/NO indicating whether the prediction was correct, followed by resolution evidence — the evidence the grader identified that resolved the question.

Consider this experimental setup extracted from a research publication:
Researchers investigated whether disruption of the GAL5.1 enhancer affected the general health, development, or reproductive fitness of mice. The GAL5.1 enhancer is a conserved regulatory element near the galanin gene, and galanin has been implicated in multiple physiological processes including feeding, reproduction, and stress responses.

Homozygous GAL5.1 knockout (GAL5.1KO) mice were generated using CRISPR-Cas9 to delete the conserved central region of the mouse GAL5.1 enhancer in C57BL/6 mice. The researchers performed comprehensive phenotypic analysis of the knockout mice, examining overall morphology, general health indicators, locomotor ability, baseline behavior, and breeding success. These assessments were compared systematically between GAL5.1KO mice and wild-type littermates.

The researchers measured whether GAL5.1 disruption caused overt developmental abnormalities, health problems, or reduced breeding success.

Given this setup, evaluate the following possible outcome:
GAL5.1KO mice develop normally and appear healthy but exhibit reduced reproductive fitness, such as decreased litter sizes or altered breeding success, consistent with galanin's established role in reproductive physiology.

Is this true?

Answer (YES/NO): NO